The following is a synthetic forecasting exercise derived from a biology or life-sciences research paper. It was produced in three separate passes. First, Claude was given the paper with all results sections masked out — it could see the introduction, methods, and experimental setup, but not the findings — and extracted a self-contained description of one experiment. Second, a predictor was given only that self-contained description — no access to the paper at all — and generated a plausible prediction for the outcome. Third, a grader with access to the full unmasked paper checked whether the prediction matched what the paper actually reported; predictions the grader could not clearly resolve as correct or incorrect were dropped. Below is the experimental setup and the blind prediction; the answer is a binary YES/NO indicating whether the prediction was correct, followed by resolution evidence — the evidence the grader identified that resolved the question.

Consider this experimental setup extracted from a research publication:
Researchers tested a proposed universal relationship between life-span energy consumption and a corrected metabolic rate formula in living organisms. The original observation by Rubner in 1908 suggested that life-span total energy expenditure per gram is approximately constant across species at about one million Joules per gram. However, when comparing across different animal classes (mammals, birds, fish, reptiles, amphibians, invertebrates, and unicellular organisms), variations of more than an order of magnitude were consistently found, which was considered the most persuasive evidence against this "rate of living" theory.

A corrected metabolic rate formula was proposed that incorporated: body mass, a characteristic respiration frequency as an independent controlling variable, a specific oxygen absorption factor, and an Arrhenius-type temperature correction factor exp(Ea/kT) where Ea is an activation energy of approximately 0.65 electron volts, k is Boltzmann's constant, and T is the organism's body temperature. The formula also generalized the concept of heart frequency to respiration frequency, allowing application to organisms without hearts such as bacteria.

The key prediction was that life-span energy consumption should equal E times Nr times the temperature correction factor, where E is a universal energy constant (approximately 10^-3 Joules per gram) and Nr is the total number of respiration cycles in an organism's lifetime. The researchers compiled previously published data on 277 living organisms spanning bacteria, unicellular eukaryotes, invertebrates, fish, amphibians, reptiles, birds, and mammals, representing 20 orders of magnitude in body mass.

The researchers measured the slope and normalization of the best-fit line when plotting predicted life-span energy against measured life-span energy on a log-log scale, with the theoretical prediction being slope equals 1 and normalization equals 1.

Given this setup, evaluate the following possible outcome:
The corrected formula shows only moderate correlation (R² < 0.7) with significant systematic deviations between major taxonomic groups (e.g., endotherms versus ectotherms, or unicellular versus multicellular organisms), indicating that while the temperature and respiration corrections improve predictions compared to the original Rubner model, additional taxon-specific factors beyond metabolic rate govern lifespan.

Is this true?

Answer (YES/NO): NO